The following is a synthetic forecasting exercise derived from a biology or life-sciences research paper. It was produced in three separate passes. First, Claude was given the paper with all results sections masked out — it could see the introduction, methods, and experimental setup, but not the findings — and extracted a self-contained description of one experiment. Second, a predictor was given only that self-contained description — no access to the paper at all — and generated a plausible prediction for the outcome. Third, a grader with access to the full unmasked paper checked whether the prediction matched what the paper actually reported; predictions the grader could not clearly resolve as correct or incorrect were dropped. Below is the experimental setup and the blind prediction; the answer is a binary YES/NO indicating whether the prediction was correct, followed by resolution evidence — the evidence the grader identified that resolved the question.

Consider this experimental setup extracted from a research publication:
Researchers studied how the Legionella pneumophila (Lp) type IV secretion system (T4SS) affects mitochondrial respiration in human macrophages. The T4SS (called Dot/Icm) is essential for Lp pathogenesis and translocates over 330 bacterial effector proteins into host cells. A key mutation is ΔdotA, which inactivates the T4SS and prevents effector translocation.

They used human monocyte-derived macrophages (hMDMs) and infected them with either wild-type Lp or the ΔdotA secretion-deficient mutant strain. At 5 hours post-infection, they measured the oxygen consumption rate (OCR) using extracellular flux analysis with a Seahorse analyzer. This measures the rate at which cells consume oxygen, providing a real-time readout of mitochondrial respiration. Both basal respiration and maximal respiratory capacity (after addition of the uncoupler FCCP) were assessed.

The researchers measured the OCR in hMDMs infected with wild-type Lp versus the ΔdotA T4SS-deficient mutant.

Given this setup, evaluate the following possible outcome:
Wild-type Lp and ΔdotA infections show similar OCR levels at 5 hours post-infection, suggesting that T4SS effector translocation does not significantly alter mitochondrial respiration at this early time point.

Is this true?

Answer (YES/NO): NO